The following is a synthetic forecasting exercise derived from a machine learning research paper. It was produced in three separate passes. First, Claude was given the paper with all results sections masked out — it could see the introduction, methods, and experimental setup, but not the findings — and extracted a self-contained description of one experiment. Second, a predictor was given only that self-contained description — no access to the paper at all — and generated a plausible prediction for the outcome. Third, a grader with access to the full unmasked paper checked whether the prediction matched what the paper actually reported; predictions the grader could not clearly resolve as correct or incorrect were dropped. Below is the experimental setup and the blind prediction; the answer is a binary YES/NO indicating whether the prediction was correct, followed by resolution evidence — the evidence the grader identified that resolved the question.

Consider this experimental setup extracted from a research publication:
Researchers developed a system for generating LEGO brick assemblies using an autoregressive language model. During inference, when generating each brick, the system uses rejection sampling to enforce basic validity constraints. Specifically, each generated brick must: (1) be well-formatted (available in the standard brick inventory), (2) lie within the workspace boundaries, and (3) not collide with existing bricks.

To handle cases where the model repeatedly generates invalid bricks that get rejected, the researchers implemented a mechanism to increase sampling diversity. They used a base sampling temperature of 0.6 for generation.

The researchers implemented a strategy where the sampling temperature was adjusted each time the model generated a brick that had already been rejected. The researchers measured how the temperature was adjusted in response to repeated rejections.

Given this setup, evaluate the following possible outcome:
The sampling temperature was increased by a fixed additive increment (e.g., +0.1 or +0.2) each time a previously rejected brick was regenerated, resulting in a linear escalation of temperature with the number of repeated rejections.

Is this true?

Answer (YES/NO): YES